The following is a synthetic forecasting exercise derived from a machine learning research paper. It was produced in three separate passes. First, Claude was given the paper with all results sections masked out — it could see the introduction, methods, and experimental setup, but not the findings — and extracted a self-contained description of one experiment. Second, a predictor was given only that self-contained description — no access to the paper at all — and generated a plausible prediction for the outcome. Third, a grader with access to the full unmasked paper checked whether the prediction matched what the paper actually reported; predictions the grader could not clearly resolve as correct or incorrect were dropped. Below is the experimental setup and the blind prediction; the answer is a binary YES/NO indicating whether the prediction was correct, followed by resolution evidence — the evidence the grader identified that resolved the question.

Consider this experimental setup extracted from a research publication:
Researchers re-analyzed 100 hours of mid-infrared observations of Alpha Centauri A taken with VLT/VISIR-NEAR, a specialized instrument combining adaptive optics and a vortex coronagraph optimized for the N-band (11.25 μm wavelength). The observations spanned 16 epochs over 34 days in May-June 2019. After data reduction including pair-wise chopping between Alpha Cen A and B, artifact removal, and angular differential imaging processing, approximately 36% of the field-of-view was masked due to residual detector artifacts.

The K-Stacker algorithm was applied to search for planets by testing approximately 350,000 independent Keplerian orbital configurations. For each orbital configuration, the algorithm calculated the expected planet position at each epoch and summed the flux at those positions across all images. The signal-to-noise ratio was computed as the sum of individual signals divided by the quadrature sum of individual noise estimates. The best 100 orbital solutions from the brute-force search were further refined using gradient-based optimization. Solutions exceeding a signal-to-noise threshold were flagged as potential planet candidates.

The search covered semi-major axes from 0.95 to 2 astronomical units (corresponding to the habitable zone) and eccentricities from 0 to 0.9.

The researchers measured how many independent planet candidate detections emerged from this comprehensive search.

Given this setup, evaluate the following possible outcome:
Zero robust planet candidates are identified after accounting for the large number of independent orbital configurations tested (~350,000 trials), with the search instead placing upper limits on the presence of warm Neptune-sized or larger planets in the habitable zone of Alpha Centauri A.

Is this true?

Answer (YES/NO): NO